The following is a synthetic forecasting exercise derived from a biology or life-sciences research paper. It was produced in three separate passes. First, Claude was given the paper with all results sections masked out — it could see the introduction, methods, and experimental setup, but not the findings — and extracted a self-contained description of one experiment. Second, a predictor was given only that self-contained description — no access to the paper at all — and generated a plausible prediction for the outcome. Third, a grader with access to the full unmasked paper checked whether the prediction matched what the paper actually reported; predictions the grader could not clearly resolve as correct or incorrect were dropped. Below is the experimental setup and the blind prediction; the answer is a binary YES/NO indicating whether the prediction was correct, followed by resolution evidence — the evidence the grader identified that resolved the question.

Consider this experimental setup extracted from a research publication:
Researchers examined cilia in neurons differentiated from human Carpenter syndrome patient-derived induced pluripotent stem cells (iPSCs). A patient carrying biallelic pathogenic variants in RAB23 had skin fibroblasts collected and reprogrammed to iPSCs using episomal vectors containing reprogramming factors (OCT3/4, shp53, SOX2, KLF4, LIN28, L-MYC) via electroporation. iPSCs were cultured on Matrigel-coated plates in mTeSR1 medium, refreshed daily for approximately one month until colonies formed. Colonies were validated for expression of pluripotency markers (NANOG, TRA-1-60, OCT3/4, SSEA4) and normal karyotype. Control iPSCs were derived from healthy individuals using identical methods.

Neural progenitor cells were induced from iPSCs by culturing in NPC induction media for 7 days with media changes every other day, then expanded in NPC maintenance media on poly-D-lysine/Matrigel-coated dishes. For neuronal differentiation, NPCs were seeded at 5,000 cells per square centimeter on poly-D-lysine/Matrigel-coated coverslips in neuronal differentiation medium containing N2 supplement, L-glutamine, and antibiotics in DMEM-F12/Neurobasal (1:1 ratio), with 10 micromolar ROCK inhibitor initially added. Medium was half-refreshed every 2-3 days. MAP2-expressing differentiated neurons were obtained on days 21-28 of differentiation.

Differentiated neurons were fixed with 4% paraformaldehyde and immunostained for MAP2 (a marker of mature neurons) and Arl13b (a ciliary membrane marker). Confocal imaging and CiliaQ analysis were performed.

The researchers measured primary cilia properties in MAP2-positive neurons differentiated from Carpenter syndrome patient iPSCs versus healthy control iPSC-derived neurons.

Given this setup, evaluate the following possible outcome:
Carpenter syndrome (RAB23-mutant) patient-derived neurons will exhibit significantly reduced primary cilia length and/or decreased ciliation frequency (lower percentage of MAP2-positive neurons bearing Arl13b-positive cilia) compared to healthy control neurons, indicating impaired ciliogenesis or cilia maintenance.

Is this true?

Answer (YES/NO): YES